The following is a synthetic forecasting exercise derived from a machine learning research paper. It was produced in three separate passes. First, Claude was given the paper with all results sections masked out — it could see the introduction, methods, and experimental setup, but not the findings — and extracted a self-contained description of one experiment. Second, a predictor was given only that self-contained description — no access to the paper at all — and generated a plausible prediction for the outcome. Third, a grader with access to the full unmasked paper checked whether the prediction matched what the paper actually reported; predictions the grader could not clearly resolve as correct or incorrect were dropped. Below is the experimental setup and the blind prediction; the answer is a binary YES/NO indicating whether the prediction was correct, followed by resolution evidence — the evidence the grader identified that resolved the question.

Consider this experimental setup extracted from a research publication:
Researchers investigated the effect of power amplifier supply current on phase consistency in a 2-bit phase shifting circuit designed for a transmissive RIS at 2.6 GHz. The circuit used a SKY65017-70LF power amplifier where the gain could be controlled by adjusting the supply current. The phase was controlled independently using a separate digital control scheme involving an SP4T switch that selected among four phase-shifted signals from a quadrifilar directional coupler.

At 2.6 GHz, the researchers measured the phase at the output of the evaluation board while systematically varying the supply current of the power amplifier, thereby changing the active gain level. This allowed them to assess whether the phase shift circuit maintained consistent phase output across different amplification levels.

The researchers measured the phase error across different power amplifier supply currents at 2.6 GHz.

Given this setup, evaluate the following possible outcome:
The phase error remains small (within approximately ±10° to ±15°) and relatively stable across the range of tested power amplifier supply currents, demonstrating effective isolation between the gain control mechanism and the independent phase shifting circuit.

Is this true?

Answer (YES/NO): YES